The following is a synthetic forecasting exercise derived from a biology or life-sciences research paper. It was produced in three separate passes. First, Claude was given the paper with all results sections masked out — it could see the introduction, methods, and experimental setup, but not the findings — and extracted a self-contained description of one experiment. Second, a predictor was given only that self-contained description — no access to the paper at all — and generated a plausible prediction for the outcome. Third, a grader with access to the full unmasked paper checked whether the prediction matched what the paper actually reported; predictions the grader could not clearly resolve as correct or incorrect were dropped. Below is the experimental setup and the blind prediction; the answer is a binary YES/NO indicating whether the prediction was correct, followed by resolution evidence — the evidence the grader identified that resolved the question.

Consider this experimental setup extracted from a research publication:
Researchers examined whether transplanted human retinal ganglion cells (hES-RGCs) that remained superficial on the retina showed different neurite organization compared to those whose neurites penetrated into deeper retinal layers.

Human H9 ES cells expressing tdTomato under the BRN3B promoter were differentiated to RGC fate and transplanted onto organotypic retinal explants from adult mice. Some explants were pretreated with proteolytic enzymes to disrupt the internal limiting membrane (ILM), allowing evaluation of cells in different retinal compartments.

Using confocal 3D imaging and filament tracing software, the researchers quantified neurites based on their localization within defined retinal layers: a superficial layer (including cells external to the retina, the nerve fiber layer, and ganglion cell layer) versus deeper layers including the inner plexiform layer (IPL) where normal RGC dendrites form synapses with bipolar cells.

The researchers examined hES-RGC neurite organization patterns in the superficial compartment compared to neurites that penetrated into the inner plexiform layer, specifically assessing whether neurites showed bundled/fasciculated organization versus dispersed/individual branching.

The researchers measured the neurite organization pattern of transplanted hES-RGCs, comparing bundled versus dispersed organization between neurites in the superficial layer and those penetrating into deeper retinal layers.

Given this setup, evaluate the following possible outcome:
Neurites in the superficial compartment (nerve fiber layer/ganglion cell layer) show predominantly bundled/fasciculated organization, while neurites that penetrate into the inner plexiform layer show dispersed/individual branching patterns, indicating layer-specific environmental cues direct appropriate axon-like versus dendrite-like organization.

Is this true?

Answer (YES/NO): NO